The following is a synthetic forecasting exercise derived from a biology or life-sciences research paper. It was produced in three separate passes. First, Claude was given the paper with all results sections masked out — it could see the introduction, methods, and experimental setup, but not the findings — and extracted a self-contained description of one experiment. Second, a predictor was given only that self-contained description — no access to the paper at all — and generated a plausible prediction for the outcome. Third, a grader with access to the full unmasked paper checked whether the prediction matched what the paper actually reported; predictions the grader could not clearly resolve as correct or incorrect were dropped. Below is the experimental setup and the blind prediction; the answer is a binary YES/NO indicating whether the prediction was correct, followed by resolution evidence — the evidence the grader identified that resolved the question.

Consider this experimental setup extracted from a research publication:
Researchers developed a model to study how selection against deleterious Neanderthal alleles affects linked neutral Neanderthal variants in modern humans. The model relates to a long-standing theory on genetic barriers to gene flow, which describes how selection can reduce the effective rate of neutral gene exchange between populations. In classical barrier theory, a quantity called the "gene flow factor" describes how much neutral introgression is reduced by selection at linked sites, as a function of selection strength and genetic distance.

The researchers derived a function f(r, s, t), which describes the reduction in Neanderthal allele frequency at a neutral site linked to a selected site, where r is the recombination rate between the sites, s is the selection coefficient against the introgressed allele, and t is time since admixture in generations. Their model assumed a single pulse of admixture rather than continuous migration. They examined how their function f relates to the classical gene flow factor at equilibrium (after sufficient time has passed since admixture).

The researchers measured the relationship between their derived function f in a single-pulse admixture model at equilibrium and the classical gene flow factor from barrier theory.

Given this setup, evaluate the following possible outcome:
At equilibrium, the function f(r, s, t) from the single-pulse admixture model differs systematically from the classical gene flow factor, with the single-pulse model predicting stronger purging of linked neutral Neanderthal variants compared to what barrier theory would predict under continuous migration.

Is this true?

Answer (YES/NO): NO